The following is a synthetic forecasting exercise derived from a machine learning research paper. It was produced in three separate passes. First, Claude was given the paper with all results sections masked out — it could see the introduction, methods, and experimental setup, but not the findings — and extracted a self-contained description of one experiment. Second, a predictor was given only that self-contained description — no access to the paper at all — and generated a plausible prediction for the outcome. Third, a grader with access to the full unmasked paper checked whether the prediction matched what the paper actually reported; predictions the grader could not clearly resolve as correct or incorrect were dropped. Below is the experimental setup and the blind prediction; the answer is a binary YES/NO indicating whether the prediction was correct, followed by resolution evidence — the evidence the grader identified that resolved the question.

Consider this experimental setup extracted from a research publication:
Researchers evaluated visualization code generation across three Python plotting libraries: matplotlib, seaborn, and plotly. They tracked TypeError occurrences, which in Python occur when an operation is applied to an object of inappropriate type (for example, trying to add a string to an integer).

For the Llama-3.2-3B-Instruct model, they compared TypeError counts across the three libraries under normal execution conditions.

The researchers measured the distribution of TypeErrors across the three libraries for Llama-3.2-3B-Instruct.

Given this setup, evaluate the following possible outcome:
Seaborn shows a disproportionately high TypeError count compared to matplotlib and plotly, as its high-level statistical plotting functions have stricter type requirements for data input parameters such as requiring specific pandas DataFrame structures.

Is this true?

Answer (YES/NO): NO